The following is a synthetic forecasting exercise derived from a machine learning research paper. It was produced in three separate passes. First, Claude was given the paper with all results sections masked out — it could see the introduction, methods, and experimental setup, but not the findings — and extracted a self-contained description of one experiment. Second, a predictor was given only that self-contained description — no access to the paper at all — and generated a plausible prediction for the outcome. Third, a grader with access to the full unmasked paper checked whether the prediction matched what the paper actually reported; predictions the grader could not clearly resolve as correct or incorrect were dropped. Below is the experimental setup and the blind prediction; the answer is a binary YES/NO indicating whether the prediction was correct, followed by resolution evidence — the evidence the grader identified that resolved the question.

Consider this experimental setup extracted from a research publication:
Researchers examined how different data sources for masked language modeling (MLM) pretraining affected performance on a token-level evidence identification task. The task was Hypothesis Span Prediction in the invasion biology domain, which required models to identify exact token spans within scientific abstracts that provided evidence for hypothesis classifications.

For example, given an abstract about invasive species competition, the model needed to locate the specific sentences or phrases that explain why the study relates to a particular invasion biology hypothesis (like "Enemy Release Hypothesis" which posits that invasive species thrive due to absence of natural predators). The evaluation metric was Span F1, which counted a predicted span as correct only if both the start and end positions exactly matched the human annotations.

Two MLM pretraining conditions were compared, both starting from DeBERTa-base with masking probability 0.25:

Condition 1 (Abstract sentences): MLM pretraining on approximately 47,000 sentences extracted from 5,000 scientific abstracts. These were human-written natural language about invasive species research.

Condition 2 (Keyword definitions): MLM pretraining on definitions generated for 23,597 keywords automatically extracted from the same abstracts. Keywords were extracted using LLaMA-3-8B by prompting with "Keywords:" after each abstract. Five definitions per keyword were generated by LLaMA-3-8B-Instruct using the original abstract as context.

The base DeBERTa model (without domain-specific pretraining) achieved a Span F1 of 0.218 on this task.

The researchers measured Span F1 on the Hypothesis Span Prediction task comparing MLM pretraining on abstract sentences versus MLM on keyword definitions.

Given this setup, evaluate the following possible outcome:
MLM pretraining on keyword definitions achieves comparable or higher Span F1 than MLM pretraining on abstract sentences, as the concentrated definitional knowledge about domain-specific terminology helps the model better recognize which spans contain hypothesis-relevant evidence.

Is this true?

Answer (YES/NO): NO